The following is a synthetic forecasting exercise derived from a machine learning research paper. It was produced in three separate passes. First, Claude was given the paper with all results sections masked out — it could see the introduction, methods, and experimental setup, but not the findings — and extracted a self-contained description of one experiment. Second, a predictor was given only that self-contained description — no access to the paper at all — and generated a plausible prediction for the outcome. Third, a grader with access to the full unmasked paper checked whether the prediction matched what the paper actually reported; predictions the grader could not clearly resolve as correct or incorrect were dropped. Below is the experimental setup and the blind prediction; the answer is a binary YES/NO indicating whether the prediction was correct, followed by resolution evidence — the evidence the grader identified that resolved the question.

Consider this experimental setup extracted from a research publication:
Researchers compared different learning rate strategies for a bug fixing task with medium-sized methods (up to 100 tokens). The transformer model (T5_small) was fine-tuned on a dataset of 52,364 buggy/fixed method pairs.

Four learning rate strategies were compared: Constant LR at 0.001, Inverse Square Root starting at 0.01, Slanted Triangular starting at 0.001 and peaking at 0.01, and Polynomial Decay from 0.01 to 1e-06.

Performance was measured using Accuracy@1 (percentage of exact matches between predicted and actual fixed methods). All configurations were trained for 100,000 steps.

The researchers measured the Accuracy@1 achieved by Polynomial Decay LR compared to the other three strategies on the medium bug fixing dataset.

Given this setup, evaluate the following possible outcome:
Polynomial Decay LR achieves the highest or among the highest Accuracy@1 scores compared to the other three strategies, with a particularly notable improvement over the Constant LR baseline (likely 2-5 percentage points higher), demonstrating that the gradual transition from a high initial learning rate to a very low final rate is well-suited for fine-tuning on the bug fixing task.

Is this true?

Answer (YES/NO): NO